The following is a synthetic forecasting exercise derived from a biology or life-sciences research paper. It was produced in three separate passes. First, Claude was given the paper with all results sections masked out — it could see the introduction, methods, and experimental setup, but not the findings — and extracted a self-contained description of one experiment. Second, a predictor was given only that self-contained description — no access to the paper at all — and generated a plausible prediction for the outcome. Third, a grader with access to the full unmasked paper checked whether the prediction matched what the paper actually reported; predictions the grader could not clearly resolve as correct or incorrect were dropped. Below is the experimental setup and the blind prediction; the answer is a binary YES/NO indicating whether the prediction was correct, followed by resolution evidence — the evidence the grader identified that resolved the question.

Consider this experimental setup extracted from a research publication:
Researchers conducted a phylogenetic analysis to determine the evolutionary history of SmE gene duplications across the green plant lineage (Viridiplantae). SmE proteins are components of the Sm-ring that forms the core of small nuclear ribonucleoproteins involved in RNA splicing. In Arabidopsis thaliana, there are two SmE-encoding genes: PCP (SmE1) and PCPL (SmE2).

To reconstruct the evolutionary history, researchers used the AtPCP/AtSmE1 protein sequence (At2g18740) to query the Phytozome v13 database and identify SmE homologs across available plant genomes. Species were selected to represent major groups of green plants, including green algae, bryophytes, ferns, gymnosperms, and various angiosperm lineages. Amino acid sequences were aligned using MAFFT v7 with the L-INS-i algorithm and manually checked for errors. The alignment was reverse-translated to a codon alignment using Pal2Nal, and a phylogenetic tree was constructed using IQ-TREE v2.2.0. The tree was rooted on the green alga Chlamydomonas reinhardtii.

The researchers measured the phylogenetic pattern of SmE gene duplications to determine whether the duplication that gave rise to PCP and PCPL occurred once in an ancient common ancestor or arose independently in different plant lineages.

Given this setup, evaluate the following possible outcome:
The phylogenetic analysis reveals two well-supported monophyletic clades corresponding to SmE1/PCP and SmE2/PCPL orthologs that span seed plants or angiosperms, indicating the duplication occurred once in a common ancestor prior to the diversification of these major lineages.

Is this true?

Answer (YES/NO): NO